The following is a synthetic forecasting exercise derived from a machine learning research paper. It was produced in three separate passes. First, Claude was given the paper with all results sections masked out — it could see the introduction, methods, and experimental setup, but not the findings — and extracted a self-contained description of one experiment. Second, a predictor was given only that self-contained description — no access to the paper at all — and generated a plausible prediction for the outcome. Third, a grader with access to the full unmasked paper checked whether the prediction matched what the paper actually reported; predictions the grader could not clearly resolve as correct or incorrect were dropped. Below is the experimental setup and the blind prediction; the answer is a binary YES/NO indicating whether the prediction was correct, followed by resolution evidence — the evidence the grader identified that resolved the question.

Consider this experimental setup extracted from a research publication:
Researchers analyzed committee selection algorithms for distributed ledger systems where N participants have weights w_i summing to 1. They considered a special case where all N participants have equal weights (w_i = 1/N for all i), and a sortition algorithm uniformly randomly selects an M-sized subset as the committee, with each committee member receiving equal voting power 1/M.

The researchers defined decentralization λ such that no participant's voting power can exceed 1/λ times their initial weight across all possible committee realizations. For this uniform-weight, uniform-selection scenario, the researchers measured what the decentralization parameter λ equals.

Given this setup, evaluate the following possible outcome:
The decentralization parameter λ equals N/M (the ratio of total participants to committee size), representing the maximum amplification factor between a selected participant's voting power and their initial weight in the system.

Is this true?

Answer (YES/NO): NO